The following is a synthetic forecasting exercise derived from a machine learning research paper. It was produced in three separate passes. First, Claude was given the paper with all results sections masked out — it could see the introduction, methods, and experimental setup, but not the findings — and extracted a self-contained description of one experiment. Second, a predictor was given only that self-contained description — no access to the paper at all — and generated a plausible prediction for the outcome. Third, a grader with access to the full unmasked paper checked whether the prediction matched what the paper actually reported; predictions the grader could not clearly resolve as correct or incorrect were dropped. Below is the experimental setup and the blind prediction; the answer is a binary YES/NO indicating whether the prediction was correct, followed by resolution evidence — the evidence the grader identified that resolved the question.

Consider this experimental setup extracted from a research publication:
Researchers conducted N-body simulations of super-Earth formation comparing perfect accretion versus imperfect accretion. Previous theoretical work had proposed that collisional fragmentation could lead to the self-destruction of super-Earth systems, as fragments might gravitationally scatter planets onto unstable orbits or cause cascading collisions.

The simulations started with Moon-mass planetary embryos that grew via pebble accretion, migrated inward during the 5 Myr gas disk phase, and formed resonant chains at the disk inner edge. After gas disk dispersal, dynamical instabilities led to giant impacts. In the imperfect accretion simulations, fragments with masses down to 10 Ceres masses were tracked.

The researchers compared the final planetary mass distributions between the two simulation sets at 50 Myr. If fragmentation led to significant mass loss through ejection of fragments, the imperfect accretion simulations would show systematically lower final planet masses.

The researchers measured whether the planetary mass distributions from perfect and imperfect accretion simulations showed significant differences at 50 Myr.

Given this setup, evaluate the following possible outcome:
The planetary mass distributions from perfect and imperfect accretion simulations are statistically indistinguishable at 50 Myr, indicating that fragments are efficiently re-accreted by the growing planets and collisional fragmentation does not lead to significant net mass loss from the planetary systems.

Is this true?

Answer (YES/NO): YES